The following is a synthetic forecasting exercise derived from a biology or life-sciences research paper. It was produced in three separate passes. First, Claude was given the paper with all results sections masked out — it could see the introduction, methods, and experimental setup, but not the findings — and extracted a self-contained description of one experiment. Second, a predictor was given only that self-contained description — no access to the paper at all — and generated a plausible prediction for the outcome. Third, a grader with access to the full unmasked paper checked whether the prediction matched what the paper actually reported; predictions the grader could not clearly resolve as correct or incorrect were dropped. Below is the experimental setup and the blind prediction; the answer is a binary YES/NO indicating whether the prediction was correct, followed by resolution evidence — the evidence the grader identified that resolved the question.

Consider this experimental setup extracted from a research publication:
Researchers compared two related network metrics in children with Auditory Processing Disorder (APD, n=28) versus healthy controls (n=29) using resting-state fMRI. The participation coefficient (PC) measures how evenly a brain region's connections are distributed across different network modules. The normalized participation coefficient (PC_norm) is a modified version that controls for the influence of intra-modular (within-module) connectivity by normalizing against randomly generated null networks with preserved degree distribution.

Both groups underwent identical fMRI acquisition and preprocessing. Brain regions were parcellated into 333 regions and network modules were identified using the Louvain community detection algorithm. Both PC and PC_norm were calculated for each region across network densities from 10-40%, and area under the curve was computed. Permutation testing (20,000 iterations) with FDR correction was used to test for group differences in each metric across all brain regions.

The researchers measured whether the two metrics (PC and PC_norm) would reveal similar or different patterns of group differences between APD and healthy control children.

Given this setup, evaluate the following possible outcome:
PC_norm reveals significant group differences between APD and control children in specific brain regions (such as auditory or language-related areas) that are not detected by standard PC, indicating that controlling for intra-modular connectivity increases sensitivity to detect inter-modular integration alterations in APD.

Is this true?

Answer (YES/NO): NO